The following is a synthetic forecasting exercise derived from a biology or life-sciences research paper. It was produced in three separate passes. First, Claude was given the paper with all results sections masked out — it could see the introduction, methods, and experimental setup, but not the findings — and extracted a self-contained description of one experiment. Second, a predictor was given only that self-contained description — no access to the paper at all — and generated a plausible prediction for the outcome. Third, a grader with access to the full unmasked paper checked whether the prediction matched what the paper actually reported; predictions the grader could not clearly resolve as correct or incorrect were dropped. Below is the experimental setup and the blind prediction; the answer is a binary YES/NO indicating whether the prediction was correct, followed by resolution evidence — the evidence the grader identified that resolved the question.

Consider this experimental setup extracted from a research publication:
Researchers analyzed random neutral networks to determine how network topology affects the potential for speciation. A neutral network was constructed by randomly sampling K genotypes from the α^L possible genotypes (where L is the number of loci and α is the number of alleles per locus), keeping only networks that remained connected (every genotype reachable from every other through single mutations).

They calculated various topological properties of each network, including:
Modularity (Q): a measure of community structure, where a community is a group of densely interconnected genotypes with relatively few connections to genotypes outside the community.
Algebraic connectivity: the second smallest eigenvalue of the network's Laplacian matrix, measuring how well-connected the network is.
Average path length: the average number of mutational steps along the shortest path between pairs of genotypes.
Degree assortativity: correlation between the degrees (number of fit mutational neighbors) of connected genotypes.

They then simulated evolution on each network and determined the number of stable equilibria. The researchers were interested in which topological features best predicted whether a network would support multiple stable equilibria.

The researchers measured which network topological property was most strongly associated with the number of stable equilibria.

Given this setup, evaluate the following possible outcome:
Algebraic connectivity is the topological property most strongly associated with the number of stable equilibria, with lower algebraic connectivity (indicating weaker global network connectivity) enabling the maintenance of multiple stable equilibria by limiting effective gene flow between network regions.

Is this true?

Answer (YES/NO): NO